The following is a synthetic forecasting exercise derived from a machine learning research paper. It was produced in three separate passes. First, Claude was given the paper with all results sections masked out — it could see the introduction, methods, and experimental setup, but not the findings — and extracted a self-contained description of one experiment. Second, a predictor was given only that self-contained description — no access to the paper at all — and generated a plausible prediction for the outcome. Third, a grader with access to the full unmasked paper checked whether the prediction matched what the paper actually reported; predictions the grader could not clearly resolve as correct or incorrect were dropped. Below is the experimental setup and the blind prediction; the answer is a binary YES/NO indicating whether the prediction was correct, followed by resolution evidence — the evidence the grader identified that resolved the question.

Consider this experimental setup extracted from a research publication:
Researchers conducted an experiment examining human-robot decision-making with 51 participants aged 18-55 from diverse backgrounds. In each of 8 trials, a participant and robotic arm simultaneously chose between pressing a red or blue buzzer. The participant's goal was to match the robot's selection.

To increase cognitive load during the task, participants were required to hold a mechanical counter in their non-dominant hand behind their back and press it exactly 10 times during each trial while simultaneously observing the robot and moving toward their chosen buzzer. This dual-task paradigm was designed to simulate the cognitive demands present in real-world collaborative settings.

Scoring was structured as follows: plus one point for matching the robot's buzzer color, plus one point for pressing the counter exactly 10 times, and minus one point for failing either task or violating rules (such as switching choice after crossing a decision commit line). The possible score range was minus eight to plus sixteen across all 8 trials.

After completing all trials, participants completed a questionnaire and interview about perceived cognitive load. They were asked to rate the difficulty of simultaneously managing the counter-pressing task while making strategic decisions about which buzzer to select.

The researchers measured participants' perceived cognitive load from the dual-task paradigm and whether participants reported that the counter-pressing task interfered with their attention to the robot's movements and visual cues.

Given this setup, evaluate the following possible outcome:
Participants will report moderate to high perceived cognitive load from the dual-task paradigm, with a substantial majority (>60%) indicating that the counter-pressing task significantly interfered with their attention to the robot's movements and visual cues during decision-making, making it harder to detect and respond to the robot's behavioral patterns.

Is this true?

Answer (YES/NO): YES